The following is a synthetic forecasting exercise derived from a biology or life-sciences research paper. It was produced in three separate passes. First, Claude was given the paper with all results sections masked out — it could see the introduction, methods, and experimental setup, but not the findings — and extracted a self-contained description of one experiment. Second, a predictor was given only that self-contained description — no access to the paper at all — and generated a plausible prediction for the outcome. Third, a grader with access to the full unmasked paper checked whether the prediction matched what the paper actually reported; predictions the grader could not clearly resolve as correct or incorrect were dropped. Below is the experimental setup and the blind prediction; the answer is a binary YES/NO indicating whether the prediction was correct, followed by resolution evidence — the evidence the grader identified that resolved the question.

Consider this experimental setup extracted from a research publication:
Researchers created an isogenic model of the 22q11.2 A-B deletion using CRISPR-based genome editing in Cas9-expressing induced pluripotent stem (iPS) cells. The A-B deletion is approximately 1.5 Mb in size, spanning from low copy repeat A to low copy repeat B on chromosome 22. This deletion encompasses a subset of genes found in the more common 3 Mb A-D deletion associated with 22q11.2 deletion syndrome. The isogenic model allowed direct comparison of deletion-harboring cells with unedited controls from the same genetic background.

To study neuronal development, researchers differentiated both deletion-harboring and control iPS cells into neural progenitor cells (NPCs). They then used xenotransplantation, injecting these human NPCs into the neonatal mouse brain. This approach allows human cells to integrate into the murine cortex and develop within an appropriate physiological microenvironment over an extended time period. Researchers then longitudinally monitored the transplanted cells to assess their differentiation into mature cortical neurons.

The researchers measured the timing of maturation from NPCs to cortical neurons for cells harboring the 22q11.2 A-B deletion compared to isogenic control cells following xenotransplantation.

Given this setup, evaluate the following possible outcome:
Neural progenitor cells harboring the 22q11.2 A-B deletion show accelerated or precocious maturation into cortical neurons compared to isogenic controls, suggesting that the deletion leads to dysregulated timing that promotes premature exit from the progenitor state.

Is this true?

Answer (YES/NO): YES